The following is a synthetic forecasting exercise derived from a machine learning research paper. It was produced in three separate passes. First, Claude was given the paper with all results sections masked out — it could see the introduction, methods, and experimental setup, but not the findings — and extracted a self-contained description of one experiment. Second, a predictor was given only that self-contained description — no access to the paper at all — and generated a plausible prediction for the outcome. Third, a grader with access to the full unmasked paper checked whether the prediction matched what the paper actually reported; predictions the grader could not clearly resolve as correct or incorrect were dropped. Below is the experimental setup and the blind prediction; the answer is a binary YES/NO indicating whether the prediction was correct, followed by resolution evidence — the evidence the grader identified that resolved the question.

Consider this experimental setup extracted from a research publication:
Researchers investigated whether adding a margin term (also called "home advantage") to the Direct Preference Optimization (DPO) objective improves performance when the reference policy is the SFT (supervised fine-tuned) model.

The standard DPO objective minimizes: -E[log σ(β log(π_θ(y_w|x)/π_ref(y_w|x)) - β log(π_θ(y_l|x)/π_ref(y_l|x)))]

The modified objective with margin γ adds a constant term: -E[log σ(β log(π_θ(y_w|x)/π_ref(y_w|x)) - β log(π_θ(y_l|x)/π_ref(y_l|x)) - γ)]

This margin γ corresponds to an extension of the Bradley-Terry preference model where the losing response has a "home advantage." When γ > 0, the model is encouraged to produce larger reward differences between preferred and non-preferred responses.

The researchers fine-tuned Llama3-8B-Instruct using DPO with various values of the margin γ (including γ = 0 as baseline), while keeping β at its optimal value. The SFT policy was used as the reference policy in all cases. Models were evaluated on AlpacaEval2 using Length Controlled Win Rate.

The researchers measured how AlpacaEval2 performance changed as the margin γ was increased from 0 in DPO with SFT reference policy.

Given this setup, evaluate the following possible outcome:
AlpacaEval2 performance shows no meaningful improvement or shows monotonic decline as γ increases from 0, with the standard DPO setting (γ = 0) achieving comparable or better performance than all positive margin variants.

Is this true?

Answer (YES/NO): YES